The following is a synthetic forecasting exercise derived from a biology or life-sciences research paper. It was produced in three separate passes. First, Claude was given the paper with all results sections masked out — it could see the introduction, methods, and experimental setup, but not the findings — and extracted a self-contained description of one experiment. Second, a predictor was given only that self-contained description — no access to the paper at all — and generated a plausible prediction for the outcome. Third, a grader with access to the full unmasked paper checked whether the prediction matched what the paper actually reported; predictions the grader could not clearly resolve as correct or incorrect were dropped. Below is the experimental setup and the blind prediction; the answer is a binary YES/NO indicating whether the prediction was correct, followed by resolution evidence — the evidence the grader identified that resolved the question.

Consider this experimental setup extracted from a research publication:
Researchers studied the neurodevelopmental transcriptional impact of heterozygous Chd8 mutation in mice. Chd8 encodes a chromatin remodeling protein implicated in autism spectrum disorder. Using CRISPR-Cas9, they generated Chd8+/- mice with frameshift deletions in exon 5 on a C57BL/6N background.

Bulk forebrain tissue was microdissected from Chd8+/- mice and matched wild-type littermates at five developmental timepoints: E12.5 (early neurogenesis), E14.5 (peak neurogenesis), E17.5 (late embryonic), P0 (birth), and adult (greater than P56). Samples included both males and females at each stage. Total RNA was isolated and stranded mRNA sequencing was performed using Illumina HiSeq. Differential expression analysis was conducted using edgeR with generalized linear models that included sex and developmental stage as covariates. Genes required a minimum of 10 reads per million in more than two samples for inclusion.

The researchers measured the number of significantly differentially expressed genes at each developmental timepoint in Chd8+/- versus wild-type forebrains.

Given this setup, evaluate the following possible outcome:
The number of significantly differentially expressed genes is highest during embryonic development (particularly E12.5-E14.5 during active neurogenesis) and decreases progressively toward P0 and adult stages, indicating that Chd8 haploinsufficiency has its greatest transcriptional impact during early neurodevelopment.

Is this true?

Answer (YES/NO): NO